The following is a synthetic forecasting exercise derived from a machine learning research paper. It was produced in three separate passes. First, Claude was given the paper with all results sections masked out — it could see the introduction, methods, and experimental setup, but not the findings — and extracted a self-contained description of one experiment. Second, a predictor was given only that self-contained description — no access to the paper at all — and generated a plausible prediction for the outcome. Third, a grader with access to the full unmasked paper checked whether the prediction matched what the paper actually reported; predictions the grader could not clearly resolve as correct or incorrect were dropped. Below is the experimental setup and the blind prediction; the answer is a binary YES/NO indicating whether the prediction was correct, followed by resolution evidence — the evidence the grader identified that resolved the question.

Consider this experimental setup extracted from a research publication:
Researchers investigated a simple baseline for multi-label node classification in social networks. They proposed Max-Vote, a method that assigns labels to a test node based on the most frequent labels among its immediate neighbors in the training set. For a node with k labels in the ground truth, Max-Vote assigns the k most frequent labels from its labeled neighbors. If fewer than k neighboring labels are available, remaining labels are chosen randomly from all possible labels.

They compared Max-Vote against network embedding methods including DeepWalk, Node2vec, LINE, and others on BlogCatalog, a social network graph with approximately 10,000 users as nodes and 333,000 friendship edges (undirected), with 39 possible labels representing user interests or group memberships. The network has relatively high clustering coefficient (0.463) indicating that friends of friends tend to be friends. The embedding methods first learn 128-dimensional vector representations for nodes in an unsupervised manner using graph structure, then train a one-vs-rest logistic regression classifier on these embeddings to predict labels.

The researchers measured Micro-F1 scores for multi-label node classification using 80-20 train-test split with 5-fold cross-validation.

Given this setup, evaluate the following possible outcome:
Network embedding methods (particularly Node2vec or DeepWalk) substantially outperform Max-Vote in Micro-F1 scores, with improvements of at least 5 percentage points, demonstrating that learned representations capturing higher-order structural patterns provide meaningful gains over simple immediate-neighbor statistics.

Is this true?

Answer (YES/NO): YES